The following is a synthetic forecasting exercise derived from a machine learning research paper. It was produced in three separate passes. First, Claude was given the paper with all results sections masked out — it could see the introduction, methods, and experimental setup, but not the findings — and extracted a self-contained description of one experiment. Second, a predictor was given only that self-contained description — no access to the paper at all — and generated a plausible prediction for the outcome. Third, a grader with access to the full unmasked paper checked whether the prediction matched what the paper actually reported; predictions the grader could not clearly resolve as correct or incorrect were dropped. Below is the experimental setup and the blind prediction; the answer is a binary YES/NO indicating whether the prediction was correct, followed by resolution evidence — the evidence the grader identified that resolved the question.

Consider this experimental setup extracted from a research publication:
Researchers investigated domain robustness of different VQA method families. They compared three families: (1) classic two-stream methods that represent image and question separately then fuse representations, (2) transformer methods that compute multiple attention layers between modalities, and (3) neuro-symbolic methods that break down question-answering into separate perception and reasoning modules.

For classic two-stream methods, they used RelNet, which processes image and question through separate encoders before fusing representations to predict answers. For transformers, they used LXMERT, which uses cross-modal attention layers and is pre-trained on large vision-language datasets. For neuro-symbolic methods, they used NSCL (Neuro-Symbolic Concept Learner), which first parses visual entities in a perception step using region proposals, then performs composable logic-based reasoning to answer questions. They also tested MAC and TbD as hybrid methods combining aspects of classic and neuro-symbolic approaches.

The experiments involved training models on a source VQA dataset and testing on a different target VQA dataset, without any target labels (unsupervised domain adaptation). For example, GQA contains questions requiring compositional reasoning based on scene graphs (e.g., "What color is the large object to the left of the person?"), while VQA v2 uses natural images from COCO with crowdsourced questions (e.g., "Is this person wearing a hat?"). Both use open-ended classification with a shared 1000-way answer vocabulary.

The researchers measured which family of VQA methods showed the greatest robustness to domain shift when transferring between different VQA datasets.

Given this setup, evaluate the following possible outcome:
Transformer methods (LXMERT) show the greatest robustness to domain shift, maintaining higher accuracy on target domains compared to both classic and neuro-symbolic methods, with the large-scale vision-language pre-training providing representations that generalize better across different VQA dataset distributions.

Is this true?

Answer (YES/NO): YES